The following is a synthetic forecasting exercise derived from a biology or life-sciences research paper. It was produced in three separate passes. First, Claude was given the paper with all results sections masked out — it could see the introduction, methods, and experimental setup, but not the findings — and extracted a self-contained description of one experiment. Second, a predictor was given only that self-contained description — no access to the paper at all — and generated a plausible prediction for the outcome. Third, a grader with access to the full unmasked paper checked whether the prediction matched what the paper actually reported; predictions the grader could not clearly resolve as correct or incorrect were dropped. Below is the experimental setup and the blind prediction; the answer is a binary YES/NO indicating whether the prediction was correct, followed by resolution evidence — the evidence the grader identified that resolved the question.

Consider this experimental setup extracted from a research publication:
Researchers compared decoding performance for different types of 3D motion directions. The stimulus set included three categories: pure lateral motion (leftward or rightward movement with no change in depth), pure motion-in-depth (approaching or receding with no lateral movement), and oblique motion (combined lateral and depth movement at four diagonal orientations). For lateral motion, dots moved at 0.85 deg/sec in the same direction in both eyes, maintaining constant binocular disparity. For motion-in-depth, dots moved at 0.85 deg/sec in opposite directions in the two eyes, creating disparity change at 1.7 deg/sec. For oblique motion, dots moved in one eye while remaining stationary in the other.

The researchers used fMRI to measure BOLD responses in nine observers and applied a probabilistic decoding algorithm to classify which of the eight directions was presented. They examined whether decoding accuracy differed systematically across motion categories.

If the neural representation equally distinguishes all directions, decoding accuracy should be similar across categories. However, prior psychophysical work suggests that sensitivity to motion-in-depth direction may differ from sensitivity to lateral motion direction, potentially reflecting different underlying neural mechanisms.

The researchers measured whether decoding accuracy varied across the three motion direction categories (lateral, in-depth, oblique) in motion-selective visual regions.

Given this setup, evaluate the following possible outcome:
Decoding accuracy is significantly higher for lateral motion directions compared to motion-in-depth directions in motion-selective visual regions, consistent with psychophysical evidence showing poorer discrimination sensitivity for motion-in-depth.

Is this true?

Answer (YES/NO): NO